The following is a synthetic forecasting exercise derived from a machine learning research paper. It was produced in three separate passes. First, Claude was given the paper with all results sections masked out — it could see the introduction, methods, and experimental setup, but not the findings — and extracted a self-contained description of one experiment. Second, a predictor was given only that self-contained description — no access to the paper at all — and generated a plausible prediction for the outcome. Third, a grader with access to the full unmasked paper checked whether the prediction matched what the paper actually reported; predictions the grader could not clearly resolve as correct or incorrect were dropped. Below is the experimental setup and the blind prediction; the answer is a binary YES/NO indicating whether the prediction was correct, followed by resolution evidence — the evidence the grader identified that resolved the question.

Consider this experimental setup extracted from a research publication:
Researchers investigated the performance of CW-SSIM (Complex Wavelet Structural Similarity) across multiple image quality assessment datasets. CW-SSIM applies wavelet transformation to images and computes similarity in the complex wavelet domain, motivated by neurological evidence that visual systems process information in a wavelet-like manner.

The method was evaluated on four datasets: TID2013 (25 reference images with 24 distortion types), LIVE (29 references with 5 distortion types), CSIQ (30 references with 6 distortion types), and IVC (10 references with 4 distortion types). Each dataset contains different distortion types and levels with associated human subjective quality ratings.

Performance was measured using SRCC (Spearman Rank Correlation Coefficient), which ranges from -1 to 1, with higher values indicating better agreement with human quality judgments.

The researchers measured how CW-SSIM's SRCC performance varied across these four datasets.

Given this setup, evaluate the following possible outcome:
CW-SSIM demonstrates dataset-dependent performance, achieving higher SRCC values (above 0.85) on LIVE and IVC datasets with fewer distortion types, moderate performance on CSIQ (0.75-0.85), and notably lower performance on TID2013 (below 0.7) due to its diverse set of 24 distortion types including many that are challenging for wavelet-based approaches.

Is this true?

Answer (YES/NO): NO